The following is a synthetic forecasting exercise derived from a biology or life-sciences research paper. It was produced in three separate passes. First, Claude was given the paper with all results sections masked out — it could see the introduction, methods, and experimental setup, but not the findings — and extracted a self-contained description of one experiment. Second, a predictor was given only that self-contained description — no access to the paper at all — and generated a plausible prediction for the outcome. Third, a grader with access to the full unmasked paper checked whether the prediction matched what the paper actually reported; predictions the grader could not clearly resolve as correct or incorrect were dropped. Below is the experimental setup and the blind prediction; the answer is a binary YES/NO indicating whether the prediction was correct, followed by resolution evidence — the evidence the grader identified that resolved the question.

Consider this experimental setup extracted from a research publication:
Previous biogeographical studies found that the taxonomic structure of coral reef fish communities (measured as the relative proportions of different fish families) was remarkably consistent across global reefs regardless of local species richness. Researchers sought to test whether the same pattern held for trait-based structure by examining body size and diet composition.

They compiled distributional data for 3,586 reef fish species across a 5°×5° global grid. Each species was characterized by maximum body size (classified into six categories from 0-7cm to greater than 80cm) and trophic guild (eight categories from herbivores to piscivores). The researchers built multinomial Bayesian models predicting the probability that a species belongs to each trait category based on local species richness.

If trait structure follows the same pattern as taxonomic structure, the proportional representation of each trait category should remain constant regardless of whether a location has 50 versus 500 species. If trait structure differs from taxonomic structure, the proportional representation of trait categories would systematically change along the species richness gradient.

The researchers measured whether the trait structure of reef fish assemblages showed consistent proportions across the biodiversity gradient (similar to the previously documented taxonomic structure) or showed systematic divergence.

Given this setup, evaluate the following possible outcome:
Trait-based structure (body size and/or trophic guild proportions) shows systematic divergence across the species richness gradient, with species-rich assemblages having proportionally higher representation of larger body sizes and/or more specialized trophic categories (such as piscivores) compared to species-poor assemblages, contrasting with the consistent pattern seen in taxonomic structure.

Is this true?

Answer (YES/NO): NO